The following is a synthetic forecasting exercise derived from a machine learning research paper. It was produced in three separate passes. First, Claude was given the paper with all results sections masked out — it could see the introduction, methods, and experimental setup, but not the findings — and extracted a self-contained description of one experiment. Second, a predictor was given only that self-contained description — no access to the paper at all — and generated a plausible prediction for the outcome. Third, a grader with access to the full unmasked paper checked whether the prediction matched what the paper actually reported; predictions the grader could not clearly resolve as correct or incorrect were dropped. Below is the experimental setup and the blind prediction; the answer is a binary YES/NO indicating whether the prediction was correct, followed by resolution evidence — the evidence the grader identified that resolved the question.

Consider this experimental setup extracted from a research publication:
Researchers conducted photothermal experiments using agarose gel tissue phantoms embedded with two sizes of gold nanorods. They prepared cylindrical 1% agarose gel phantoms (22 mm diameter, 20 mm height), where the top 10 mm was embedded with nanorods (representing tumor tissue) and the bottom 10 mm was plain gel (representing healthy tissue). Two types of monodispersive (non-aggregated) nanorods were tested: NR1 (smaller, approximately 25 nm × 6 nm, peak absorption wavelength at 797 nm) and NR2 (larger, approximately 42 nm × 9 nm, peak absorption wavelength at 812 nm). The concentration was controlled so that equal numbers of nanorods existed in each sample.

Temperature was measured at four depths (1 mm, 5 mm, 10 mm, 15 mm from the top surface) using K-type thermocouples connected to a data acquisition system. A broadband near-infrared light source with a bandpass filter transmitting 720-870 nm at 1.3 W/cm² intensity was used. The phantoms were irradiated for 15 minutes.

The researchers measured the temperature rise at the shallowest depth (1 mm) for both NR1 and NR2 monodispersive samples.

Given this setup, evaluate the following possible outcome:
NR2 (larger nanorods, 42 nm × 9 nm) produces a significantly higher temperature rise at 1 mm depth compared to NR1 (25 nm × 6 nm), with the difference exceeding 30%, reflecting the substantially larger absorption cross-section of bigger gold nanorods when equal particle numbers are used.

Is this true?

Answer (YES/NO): NO